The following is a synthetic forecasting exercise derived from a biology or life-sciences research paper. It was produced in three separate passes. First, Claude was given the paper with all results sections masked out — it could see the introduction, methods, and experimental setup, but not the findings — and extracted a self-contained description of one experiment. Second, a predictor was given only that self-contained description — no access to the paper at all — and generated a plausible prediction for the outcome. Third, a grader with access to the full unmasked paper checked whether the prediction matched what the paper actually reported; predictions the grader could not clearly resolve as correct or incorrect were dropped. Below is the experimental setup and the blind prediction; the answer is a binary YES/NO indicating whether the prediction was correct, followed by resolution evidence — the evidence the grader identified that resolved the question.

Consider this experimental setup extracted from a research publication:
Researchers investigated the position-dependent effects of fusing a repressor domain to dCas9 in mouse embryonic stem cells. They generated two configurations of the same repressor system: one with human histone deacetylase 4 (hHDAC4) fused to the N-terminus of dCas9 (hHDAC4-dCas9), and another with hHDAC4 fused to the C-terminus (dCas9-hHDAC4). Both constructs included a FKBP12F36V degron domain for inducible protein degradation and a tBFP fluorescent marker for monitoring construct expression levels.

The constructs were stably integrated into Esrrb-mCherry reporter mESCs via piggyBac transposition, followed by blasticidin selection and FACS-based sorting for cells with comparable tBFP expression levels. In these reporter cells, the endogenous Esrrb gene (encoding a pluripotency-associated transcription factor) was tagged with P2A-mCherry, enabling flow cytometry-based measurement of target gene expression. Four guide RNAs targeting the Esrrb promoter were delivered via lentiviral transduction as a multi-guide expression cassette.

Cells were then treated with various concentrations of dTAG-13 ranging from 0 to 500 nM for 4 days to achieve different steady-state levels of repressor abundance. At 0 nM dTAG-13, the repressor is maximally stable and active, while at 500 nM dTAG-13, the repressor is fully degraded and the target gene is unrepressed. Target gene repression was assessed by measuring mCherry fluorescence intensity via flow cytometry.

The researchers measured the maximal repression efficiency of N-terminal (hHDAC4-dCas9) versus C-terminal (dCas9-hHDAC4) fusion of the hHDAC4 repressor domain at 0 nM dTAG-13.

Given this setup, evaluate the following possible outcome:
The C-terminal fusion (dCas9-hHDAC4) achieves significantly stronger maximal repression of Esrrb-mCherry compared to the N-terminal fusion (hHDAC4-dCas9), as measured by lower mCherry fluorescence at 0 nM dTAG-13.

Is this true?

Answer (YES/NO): NO